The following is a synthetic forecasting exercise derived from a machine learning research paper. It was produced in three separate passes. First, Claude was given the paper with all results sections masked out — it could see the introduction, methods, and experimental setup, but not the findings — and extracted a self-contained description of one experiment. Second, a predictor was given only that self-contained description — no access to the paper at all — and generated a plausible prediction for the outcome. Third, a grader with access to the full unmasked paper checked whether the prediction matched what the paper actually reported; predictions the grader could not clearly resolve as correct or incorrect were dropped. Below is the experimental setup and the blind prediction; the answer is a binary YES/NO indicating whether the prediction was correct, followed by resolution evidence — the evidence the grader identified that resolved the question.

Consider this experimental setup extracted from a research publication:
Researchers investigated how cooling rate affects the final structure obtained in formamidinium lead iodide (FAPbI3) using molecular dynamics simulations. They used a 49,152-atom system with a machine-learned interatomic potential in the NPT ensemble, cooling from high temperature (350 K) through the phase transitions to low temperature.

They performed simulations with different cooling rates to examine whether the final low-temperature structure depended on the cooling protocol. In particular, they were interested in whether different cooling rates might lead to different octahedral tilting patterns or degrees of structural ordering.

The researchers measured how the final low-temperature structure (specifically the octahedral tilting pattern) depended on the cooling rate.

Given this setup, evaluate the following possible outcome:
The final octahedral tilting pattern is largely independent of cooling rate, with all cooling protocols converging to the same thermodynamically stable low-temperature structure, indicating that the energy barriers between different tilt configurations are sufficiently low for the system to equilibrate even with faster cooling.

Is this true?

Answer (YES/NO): NO